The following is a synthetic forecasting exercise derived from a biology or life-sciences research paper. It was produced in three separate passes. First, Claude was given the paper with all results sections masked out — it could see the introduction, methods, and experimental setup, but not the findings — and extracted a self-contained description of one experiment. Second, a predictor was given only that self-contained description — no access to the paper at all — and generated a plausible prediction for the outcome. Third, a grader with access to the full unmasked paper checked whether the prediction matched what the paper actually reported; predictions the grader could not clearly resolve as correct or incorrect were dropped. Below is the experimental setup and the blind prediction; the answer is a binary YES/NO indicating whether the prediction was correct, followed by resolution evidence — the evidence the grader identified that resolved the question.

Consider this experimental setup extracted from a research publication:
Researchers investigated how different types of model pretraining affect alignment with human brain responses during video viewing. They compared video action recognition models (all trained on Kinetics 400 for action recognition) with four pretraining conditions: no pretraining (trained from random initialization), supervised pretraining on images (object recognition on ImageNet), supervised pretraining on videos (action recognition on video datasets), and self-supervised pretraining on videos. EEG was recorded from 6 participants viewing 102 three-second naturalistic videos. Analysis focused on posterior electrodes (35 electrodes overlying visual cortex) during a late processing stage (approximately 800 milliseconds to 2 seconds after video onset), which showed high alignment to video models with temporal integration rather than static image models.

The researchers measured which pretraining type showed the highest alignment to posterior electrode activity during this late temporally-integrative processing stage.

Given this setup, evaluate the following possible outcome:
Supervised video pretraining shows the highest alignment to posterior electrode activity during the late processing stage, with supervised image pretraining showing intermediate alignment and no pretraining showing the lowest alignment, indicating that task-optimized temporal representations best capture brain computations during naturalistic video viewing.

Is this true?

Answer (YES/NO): NO